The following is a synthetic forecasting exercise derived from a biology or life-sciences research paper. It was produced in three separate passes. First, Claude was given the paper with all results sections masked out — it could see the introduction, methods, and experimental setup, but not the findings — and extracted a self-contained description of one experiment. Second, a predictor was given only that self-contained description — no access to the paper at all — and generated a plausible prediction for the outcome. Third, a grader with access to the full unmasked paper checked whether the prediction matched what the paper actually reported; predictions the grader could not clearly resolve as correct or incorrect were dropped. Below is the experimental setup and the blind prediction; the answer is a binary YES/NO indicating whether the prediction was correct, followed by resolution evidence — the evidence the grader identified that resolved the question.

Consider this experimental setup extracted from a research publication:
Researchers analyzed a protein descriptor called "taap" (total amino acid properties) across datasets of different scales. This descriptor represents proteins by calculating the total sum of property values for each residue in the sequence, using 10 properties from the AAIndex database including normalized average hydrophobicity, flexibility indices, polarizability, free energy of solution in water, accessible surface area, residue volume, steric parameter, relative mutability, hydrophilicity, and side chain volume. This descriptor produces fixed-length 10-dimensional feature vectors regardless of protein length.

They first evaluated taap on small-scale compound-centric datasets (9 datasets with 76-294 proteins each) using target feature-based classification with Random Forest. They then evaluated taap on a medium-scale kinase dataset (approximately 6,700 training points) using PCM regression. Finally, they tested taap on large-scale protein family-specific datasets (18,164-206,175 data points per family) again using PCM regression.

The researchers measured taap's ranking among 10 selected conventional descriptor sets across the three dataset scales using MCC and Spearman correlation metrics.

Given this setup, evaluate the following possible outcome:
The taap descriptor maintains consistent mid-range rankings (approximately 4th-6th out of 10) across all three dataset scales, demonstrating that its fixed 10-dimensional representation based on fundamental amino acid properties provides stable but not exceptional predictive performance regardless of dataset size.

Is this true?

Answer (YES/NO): NO